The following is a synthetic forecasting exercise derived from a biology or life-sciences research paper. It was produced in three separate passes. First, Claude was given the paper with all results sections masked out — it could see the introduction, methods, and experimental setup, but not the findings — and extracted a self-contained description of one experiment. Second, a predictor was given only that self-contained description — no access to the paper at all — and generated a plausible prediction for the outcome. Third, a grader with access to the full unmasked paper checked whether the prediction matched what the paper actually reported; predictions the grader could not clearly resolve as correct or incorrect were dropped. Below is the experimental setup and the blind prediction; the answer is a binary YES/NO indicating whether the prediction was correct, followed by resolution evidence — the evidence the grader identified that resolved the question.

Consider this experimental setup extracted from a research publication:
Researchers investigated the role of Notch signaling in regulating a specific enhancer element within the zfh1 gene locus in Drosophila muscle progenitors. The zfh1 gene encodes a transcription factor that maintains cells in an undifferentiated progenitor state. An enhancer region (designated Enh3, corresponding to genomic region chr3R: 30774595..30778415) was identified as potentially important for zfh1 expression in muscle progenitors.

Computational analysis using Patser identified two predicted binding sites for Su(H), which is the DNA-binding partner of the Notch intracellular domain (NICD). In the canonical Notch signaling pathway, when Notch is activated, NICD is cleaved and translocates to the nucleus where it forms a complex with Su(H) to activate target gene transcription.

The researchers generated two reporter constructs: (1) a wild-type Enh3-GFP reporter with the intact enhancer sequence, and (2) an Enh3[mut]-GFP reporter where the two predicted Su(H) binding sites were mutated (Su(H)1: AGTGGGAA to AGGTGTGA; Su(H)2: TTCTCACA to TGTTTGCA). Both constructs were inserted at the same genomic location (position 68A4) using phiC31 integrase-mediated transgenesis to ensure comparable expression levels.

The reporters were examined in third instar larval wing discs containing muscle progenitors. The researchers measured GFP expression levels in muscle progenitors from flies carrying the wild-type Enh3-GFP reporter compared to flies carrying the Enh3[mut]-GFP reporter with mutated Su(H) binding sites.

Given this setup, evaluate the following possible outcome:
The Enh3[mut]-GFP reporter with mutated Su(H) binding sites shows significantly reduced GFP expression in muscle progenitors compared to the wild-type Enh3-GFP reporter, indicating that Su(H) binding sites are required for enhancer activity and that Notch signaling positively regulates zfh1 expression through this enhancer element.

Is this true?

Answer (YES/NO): YES